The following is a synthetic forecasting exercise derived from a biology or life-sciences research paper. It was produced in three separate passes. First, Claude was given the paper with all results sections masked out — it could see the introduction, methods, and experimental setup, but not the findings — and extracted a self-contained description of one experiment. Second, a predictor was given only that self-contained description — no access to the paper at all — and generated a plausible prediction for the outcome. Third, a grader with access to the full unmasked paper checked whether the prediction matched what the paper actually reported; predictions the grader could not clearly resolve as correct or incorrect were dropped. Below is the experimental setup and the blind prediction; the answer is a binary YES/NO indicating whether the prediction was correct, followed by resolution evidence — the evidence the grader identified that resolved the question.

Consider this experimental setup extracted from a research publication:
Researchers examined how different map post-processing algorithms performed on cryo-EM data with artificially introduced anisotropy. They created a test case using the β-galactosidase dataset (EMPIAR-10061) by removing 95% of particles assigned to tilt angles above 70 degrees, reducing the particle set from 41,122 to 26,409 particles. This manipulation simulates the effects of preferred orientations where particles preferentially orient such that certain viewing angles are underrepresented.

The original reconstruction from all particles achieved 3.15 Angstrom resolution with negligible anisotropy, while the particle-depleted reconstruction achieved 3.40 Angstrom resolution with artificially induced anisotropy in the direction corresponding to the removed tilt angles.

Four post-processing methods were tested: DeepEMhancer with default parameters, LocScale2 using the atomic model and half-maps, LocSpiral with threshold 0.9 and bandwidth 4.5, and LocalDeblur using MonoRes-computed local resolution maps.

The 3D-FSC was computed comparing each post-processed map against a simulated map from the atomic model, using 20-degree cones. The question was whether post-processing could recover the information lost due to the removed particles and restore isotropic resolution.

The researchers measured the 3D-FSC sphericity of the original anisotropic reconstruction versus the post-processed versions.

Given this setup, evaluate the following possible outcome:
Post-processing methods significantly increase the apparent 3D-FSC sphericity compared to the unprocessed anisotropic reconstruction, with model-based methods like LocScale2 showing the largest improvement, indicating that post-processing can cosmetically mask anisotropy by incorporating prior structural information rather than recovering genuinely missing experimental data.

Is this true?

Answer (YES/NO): NO